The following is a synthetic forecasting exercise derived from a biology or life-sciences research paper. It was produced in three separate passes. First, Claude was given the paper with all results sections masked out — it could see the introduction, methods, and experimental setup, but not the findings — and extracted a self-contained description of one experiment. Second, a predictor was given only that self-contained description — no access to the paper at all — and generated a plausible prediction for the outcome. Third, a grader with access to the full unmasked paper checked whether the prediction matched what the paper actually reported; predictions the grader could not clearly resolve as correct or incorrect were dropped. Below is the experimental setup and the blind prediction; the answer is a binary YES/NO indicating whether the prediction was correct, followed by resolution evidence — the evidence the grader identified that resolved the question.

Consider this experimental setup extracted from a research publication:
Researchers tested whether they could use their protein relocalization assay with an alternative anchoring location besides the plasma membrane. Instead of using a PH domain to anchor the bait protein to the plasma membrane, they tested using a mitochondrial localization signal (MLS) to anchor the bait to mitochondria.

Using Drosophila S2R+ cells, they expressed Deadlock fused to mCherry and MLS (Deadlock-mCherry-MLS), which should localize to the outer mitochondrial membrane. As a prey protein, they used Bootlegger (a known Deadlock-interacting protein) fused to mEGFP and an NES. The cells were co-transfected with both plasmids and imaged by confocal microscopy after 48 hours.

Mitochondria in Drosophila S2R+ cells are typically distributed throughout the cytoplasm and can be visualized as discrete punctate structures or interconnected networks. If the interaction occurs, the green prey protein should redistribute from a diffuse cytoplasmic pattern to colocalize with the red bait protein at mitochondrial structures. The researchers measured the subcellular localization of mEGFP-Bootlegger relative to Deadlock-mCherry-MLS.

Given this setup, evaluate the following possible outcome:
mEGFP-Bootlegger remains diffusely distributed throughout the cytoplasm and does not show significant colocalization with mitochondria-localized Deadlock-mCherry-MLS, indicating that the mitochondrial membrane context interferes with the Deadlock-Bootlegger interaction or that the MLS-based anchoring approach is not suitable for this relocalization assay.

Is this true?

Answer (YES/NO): NO